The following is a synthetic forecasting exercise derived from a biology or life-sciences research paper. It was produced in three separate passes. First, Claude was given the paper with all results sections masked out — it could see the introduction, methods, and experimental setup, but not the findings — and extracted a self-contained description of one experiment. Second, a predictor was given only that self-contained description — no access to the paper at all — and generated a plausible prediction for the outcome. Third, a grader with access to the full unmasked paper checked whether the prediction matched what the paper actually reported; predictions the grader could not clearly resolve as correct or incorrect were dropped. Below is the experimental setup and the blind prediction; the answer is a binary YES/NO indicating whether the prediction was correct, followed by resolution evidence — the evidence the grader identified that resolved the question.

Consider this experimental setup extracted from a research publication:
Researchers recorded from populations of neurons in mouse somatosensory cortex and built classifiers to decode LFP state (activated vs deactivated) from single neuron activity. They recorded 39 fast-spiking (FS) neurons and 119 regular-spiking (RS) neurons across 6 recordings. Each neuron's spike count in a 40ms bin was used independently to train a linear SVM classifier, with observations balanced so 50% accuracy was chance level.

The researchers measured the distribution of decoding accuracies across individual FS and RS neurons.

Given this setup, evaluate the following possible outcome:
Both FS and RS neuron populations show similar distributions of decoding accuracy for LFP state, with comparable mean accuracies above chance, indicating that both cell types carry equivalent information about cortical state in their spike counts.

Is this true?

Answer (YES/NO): NO